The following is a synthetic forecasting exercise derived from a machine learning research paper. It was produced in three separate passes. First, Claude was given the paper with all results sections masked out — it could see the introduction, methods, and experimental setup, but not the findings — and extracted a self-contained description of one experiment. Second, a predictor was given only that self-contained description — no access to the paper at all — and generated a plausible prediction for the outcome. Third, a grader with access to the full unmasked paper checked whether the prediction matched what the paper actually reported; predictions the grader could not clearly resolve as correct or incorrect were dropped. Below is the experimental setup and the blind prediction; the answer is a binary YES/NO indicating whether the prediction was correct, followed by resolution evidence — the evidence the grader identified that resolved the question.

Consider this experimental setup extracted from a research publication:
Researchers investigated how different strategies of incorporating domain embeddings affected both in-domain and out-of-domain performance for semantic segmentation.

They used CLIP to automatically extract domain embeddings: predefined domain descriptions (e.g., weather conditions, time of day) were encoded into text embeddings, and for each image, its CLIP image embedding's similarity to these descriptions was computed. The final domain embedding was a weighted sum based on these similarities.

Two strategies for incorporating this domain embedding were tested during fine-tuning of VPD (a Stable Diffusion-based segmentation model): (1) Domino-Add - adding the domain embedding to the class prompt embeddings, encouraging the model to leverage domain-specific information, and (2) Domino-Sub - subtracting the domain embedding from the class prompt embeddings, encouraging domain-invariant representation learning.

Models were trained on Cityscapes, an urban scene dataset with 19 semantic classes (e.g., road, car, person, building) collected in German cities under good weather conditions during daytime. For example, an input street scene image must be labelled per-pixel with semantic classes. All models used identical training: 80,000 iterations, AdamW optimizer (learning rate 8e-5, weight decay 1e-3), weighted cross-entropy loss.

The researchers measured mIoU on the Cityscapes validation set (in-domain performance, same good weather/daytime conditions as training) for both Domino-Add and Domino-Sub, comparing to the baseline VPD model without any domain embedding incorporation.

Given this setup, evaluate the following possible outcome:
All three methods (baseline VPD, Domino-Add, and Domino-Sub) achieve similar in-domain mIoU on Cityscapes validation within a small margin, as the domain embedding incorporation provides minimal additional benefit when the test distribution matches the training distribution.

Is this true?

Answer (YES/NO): NO